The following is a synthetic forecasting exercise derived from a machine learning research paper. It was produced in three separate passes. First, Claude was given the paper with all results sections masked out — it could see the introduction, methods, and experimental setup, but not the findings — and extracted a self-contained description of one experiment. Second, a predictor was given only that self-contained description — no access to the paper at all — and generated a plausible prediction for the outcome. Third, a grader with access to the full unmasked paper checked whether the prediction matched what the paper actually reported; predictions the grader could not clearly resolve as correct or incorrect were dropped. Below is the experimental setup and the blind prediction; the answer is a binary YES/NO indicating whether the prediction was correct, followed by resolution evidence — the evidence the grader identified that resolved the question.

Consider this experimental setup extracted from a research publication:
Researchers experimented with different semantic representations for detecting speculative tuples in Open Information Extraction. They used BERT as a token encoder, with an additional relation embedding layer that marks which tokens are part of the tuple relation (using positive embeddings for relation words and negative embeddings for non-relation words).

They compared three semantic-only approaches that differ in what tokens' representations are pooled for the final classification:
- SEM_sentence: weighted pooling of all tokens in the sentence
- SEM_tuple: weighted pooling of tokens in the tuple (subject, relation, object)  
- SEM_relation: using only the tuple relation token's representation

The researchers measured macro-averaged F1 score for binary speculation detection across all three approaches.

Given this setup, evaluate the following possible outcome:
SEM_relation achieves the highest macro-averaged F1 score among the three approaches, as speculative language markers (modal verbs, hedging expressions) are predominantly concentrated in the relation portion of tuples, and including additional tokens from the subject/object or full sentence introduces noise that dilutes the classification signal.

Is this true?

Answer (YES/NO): YES